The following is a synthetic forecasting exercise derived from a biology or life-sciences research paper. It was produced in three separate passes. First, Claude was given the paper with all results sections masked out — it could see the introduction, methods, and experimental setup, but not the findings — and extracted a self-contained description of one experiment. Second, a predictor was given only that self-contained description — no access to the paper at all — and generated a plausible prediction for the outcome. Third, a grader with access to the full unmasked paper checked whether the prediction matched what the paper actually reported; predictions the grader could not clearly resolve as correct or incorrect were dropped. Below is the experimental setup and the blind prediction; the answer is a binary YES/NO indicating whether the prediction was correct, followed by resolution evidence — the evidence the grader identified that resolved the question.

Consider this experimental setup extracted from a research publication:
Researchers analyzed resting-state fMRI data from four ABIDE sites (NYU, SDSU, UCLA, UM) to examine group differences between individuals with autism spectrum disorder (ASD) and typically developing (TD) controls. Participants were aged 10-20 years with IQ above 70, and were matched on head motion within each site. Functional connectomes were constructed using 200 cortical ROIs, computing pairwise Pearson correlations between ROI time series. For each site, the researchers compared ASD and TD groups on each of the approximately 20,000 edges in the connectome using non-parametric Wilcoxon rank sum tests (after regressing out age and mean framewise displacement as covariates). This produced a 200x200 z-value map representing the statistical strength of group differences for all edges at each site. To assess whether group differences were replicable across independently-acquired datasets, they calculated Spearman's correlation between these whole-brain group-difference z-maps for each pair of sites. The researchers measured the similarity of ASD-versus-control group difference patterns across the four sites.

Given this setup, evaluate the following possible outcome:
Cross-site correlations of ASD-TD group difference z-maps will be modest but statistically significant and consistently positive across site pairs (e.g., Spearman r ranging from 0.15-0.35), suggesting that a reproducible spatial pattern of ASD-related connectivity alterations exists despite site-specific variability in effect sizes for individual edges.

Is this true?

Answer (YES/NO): NO